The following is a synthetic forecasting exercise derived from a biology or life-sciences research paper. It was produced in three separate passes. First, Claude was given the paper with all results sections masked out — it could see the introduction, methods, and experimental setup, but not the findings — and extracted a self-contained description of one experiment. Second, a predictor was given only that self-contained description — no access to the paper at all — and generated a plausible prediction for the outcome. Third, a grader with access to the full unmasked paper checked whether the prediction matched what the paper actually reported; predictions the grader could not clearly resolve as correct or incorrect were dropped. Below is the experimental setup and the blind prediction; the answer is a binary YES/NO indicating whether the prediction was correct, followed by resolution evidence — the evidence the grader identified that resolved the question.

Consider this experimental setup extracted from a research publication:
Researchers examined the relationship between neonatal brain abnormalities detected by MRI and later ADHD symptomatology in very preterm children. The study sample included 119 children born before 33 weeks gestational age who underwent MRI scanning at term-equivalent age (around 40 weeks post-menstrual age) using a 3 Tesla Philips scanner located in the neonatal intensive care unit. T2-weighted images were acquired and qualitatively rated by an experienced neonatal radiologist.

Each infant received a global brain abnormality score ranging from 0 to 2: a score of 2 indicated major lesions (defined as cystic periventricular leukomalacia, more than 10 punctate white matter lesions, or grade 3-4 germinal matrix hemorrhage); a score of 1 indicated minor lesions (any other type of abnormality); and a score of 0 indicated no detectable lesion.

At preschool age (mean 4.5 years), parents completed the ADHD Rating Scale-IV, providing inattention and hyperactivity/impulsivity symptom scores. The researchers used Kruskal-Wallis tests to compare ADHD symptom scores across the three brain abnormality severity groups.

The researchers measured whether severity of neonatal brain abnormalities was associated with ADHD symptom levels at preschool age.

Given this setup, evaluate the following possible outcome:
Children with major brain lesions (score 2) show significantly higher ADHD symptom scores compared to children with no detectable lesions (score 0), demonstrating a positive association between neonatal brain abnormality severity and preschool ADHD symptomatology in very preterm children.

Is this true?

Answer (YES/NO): NO